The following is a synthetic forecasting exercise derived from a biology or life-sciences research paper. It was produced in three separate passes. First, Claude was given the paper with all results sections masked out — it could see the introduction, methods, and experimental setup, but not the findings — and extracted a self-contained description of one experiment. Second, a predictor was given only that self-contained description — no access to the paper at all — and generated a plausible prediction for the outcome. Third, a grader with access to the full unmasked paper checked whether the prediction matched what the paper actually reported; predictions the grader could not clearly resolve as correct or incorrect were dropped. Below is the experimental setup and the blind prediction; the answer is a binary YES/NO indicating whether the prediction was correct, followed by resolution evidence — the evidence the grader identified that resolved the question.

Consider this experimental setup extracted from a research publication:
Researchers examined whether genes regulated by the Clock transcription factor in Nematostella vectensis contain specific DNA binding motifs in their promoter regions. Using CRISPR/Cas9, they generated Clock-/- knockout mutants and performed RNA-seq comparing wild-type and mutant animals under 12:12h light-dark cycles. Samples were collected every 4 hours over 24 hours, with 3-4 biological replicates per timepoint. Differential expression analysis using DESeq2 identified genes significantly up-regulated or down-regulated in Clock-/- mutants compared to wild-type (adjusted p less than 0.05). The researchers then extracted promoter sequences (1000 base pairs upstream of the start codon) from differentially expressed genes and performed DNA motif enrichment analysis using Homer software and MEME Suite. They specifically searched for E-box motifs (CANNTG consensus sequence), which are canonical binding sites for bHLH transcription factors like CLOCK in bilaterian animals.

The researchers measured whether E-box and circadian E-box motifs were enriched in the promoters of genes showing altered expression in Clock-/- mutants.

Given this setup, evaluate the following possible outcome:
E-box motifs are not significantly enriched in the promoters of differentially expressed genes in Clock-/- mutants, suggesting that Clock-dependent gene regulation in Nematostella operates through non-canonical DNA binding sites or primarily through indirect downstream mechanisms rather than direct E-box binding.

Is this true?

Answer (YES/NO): NO